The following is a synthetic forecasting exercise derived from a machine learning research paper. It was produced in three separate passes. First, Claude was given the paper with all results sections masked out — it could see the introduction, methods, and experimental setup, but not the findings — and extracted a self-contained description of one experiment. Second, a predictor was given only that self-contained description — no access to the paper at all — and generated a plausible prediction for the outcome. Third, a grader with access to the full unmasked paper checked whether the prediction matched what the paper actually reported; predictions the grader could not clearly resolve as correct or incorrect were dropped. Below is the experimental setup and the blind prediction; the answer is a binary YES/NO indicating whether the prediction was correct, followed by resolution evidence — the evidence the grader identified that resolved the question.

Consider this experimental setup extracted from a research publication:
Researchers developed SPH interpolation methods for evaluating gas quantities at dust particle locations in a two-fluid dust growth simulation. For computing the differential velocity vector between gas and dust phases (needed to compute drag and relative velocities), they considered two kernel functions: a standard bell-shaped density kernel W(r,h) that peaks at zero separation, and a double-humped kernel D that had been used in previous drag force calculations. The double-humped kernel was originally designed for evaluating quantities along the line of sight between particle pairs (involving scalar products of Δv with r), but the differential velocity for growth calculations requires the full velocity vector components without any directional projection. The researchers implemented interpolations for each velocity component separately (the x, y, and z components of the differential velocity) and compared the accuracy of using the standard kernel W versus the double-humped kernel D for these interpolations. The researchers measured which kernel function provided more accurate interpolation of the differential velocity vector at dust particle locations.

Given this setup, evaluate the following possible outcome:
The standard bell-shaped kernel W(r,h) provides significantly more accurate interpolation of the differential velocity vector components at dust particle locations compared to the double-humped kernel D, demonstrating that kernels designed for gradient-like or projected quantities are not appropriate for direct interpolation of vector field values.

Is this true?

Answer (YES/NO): YES